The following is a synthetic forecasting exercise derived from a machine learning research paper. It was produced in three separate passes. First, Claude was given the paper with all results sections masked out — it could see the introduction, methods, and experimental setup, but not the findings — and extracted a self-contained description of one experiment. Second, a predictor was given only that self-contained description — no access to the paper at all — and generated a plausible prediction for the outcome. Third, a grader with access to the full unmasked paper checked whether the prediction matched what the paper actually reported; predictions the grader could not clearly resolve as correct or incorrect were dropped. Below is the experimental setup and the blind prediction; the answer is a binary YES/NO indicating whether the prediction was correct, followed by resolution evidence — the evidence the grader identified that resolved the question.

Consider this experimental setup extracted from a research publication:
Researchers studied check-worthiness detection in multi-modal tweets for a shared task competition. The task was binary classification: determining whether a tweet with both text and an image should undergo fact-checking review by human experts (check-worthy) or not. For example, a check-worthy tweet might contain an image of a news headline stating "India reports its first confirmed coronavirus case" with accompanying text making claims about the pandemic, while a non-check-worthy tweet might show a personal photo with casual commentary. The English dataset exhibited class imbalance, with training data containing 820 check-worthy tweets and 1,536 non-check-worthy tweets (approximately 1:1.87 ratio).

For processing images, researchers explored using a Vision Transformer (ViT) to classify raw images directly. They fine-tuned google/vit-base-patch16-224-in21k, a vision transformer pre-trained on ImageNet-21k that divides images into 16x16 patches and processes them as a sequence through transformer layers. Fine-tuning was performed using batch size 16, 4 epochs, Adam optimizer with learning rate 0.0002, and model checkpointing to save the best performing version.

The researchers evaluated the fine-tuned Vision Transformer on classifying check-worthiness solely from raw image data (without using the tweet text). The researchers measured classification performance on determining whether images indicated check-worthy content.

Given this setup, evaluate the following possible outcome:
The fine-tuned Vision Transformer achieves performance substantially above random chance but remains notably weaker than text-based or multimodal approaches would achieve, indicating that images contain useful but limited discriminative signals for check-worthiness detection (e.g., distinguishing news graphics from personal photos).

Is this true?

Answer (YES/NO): NO